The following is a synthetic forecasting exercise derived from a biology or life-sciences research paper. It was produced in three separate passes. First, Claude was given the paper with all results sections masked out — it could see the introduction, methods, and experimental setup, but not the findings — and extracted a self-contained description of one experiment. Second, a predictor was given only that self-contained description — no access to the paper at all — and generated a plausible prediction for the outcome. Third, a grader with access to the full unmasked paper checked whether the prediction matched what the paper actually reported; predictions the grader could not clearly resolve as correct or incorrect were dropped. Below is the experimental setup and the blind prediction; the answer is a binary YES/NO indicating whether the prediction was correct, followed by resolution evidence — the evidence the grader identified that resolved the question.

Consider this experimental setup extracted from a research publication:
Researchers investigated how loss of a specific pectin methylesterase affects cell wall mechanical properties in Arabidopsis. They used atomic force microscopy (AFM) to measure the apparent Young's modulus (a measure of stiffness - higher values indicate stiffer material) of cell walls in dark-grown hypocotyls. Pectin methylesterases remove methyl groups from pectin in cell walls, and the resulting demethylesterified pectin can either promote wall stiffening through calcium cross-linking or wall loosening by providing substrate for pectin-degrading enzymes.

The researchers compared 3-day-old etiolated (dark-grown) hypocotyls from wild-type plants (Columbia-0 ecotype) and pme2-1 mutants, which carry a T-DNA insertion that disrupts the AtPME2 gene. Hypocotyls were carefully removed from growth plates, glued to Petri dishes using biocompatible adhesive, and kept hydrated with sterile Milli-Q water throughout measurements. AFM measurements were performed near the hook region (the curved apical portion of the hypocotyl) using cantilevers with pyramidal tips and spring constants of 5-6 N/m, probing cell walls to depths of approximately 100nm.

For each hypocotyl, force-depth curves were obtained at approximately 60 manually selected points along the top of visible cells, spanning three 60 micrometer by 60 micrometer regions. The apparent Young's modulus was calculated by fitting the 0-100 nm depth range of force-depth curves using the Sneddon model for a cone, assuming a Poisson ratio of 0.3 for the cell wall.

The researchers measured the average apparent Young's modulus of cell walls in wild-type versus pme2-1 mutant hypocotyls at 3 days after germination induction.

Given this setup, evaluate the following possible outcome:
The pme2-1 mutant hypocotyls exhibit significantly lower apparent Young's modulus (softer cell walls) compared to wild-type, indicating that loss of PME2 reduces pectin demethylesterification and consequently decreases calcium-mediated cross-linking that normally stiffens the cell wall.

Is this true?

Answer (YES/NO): NO